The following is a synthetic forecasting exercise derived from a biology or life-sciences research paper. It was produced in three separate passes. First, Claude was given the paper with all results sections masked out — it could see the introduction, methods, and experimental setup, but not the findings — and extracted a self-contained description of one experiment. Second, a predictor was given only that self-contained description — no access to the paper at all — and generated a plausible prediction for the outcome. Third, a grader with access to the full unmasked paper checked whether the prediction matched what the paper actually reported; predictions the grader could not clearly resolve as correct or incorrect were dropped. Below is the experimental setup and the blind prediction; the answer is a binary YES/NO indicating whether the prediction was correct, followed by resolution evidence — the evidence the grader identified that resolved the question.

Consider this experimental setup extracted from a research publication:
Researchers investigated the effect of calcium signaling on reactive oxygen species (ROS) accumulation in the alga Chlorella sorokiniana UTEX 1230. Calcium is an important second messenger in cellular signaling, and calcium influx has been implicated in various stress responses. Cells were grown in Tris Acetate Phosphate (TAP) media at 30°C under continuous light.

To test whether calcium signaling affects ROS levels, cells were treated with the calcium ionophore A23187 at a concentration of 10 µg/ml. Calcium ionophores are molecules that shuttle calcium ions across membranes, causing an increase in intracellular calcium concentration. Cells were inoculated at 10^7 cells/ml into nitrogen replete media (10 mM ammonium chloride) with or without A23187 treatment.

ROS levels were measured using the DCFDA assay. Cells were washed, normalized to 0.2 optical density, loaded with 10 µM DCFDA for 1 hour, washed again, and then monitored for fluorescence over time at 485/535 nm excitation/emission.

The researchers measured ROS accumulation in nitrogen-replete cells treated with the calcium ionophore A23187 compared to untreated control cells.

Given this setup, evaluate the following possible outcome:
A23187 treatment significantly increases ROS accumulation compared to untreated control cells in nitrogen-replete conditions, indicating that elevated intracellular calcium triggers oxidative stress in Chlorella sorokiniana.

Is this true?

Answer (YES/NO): YES